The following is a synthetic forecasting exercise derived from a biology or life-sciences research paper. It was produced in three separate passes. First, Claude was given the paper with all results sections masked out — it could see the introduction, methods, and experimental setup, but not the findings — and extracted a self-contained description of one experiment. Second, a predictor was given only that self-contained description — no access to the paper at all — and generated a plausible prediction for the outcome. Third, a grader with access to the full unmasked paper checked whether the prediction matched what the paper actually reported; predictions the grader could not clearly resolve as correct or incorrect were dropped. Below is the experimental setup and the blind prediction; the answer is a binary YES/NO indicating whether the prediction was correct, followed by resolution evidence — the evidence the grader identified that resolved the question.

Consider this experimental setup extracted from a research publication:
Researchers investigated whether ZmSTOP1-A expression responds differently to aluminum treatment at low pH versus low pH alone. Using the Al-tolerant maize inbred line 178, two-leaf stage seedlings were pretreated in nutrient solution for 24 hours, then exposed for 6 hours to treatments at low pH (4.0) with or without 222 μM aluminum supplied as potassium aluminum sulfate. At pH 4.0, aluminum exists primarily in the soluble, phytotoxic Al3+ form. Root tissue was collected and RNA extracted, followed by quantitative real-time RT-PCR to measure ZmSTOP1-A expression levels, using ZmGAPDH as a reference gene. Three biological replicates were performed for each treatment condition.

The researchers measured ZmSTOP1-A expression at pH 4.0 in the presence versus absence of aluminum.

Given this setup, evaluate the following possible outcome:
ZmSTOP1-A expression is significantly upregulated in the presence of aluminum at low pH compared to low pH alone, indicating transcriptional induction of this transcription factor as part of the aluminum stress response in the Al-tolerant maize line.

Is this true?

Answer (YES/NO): NO